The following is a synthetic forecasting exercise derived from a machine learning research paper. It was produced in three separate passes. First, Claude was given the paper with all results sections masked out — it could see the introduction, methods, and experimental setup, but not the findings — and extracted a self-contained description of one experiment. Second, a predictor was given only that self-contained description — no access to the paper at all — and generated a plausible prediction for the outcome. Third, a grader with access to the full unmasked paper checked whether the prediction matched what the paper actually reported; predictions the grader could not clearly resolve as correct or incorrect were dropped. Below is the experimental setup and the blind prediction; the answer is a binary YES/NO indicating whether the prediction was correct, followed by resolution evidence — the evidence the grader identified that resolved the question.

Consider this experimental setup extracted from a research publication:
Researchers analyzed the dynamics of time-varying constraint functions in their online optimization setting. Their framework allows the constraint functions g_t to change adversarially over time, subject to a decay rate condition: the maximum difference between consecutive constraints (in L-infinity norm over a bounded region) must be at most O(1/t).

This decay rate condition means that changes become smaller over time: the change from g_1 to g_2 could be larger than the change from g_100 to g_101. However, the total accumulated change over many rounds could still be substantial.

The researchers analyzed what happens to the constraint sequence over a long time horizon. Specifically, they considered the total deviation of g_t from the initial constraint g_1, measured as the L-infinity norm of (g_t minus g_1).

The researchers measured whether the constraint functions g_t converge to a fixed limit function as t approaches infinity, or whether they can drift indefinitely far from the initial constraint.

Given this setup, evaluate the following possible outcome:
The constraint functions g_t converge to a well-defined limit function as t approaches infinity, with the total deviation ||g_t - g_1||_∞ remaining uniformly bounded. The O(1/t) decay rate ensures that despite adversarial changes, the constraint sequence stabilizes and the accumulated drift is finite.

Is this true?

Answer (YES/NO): NO